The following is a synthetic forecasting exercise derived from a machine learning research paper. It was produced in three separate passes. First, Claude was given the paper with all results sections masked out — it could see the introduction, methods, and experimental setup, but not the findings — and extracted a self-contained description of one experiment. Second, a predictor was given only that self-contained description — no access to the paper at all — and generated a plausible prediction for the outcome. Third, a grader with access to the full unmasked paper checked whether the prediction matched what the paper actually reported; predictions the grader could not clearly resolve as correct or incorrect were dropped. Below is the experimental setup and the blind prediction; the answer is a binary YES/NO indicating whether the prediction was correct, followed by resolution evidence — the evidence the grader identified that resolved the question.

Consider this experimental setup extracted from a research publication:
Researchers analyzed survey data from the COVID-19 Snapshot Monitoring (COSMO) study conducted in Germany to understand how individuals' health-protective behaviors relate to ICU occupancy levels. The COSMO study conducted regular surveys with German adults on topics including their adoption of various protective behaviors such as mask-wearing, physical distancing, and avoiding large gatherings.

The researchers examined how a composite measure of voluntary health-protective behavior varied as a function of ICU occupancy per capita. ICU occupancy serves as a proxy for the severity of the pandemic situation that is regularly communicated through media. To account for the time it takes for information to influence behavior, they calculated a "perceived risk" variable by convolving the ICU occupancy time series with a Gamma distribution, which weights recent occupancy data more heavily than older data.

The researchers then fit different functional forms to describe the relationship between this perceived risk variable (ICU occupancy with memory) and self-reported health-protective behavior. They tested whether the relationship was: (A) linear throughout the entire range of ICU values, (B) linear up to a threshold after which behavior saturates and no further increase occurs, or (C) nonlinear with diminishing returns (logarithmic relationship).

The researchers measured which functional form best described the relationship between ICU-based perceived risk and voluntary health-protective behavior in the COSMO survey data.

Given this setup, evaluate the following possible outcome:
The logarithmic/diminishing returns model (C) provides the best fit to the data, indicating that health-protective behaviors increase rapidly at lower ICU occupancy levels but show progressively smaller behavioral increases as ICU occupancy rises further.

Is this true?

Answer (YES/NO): NO